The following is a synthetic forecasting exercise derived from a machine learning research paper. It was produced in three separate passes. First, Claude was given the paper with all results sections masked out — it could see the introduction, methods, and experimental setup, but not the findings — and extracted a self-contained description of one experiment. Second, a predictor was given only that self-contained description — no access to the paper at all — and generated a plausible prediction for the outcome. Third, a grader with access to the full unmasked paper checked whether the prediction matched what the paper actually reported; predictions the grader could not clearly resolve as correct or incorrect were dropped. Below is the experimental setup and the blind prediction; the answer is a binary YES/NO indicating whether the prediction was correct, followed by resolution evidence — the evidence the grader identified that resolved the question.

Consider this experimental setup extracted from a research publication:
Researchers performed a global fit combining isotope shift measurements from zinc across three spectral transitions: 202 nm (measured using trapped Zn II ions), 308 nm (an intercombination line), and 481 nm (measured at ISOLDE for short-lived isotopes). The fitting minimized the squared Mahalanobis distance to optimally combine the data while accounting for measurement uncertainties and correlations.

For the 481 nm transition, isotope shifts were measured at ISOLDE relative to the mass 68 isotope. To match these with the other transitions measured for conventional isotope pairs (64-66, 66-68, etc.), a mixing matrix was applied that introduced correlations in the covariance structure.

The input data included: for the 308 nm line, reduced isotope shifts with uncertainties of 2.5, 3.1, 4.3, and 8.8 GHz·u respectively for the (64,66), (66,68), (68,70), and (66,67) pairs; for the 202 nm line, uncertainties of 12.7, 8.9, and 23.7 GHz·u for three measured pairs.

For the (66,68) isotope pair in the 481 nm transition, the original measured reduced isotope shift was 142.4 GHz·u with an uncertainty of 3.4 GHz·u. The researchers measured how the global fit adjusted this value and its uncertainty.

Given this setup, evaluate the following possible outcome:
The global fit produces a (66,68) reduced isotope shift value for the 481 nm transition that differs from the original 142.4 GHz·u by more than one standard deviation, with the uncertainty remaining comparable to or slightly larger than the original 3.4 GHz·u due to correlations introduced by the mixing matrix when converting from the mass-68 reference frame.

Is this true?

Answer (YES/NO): NO